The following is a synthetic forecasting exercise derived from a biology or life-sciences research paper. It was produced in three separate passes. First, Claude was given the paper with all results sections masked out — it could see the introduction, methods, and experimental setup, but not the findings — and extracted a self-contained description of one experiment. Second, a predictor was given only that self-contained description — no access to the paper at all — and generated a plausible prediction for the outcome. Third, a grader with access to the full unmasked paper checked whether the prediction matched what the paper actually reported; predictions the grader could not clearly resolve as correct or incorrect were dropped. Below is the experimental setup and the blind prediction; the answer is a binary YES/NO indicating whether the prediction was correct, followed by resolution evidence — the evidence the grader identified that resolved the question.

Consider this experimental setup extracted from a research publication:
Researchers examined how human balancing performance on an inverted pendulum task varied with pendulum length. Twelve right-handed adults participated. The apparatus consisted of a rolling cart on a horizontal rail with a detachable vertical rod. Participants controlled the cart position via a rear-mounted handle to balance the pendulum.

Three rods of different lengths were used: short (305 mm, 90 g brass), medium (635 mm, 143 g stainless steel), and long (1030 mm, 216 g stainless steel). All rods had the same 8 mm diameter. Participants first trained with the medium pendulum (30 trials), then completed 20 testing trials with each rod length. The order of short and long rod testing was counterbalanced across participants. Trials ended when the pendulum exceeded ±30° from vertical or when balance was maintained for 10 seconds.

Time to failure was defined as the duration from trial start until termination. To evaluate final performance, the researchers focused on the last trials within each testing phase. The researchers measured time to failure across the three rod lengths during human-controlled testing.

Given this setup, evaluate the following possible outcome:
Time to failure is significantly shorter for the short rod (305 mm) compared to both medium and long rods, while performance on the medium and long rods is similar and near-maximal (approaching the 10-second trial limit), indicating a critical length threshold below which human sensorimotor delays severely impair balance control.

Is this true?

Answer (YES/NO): NO